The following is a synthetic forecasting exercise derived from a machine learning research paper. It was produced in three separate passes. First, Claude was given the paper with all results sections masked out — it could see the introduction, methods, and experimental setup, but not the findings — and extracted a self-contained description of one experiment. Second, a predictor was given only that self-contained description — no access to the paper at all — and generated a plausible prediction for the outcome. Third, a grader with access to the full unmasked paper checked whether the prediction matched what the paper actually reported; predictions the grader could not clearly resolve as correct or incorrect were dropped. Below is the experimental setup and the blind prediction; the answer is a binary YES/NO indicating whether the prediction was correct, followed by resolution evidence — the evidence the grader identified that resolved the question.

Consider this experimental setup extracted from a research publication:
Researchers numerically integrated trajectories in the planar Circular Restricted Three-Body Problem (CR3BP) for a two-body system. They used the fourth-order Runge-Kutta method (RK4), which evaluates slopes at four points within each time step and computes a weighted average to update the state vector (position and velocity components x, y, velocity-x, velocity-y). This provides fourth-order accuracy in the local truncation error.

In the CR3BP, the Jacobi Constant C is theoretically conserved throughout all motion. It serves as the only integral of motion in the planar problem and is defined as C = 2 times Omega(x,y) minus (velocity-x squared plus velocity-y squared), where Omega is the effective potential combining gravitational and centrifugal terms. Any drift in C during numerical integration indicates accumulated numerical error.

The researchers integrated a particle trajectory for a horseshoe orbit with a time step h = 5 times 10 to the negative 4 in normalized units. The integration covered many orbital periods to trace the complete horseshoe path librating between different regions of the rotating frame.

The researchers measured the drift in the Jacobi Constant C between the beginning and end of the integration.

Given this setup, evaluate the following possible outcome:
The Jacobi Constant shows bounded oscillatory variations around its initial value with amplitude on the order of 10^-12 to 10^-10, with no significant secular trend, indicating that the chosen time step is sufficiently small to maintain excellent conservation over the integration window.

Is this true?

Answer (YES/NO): NO